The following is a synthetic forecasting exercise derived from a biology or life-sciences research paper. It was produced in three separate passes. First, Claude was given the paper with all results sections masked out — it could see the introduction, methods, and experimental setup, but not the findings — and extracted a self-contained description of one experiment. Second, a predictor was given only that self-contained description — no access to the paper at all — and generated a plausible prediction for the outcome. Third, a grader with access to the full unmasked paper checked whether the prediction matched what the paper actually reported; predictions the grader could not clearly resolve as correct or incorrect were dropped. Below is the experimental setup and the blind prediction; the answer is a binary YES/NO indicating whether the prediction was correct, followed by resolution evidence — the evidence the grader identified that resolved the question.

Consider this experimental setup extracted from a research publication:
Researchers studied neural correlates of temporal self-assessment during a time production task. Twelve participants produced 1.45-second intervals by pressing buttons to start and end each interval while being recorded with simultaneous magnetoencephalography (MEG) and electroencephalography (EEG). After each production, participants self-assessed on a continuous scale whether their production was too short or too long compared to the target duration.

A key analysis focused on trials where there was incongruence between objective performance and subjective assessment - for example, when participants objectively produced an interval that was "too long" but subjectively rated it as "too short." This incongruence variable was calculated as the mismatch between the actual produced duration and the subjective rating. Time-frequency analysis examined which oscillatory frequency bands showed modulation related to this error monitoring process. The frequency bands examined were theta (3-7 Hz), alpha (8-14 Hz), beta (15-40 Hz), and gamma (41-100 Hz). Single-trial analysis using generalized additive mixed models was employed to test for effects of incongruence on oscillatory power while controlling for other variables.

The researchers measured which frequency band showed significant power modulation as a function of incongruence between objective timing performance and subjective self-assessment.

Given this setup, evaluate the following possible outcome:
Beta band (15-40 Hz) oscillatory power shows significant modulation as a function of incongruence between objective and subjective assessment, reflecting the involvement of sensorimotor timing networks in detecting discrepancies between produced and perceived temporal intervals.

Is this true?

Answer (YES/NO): NO